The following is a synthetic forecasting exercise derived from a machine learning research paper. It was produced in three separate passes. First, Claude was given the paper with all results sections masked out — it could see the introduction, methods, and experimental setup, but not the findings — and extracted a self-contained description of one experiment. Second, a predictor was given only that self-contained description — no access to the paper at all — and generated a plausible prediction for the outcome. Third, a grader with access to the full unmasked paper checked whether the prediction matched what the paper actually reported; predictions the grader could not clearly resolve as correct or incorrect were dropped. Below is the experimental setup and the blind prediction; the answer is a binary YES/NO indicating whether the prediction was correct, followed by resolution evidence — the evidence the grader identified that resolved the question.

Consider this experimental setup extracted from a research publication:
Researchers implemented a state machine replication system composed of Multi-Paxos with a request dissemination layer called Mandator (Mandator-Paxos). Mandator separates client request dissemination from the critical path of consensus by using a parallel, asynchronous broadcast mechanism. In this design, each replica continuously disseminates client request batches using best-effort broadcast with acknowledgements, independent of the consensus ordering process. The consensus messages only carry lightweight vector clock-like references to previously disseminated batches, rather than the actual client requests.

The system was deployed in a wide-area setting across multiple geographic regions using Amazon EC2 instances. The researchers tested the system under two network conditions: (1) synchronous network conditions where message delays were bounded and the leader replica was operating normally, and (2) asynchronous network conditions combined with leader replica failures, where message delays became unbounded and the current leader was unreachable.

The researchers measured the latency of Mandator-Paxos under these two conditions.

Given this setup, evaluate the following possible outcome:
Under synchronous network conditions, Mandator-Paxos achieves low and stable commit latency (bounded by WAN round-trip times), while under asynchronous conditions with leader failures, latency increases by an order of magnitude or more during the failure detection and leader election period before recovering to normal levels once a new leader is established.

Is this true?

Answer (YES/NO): NO